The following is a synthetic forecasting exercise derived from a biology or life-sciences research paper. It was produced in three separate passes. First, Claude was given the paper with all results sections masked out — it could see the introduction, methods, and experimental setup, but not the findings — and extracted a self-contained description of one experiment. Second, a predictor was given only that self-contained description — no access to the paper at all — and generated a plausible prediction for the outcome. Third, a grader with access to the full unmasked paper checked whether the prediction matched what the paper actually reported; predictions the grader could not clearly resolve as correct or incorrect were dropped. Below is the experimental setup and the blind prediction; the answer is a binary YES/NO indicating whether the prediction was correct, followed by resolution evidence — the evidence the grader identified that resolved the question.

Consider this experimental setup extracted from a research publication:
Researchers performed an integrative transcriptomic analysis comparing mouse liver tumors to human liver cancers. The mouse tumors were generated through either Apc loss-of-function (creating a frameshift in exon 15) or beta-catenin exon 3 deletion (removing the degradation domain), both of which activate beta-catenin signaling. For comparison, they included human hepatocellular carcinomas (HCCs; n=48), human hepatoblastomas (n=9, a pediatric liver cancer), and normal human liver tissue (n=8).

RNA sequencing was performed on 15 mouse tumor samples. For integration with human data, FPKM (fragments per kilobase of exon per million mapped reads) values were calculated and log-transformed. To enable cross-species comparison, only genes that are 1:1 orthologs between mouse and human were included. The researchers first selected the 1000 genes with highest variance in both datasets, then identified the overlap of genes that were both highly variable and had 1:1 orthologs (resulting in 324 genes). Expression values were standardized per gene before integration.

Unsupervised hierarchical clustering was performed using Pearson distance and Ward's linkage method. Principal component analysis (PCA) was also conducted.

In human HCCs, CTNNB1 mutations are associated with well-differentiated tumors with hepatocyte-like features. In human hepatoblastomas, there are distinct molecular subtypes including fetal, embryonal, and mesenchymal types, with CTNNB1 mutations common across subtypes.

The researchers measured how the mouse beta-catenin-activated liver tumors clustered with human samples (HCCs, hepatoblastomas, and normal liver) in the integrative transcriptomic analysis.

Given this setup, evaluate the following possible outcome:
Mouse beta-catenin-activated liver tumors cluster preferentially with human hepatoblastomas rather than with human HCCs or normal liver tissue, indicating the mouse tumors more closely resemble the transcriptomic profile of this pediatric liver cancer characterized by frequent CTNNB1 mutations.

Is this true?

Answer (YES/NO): NO